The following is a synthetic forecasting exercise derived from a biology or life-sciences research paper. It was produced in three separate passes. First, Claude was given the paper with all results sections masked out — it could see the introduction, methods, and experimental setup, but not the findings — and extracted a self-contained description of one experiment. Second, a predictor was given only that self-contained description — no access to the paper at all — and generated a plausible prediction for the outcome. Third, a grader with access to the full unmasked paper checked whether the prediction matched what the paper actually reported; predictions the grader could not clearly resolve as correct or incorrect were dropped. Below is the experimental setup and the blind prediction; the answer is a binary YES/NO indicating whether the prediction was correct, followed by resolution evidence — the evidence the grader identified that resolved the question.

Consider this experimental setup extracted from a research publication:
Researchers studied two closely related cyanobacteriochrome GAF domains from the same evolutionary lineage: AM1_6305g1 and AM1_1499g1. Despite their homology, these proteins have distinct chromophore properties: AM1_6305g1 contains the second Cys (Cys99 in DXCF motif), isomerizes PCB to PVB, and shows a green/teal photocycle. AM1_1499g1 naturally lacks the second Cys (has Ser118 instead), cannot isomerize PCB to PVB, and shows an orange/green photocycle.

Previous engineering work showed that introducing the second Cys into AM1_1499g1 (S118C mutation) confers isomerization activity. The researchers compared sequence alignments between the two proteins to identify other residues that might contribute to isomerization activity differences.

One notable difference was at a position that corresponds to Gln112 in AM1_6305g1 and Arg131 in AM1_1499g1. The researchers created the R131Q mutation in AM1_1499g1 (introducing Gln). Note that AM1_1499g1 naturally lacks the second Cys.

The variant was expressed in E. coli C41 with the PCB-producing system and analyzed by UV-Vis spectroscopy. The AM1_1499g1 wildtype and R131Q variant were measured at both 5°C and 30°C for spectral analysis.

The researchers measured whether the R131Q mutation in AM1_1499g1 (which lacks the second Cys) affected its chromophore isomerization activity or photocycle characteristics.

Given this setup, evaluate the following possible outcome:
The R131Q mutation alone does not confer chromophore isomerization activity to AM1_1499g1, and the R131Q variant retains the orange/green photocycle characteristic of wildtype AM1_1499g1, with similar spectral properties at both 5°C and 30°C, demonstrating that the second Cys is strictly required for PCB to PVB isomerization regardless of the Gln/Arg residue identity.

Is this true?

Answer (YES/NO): NO